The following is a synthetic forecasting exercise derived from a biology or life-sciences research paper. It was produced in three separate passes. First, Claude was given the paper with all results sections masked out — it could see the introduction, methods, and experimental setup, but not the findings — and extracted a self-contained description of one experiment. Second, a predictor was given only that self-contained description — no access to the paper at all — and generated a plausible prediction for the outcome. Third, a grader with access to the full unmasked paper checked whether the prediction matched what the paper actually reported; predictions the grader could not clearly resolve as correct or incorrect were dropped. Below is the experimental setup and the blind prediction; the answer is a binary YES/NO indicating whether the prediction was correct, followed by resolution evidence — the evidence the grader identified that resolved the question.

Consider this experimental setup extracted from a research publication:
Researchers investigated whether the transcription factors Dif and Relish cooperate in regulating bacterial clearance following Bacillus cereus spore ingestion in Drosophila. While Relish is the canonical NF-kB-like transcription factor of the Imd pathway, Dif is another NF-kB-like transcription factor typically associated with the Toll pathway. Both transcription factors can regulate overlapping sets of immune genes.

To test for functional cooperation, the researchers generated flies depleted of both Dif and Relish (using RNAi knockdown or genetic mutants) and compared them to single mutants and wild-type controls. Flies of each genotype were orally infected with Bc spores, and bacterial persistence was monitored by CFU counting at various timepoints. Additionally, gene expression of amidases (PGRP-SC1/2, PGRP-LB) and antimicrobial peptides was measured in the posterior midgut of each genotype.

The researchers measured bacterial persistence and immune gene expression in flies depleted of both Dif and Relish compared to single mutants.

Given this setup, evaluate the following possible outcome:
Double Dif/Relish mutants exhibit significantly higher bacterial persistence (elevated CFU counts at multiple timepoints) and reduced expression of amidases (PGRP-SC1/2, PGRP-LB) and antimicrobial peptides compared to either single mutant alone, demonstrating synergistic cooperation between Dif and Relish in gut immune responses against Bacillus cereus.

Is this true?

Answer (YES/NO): NO